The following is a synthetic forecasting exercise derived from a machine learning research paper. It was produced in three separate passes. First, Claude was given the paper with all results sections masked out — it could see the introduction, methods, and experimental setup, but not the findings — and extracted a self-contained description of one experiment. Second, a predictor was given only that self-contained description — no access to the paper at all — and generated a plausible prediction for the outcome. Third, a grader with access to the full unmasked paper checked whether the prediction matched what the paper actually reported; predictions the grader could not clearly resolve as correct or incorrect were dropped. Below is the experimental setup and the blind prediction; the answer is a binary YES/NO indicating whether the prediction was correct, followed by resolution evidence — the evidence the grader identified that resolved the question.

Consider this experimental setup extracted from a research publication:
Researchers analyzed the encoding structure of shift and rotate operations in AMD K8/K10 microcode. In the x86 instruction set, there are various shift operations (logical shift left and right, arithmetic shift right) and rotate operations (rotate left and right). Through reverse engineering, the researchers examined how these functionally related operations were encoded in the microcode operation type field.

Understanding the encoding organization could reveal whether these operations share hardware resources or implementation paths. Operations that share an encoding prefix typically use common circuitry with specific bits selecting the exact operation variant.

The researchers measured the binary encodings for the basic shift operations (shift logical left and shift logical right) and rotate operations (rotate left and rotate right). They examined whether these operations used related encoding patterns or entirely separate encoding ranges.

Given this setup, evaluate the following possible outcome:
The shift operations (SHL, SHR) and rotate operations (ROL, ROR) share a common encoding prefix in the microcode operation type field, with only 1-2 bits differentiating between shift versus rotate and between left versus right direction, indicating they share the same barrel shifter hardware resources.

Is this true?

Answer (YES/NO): YES